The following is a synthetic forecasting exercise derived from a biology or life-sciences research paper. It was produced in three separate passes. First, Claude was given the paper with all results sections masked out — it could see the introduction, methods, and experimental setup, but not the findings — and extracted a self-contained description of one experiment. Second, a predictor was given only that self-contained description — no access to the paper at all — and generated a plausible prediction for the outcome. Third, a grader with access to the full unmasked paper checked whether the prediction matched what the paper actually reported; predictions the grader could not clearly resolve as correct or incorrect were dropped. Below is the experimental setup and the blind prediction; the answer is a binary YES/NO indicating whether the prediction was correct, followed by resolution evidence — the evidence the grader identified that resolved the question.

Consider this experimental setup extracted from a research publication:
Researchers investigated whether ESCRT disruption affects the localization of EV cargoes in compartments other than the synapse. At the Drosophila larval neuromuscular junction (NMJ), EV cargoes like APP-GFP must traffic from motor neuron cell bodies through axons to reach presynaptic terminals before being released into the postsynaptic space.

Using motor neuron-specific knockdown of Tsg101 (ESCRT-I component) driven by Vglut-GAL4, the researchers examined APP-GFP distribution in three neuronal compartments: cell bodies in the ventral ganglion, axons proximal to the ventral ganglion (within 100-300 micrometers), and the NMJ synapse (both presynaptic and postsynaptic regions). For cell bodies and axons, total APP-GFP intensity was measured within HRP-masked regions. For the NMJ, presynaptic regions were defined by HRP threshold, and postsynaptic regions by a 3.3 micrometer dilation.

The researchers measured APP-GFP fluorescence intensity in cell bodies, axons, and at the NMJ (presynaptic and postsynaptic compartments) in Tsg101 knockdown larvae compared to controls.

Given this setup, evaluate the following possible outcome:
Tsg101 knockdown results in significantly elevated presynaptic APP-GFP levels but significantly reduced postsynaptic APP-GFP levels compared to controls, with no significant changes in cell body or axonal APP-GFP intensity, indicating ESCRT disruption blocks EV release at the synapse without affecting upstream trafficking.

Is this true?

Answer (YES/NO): NO